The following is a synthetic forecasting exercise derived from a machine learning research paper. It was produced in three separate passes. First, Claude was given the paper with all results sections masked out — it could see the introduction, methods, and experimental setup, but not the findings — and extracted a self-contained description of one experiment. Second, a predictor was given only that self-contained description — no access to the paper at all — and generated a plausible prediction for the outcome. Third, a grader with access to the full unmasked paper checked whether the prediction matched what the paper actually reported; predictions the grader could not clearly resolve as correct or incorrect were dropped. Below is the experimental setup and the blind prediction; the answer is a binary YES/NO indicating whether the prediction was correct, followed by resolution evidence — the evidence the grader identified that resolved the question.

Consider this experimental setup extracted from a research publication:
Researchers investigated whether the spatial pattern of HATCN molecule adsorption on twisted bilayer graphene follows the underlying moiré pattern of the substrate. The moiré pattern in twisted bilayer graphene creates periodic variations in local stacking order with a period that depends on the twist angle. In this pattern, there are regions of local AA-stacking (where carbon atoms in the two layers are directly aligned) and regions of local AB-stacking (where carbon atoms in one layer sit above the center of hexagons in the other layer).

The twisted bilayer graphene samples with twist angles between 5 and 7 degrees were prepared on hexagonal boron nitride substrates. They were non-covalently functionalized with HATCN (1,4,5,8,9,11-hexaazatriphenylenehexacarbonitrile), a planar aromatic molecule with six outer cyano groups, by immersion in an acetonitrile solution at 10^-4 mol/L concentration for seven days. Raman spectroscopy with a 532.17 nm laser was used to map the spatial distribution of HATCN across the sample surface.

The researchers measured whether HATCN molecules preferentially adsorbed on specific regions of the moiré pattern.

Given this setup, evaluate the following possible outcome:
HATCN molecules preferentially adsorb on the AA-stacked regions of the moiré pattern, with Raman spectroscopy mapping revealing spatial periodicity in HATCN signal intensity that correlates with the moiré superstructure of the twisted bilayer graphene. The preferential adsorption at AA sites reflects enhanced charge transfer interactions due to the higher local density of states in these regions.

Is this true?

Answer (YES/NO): NO